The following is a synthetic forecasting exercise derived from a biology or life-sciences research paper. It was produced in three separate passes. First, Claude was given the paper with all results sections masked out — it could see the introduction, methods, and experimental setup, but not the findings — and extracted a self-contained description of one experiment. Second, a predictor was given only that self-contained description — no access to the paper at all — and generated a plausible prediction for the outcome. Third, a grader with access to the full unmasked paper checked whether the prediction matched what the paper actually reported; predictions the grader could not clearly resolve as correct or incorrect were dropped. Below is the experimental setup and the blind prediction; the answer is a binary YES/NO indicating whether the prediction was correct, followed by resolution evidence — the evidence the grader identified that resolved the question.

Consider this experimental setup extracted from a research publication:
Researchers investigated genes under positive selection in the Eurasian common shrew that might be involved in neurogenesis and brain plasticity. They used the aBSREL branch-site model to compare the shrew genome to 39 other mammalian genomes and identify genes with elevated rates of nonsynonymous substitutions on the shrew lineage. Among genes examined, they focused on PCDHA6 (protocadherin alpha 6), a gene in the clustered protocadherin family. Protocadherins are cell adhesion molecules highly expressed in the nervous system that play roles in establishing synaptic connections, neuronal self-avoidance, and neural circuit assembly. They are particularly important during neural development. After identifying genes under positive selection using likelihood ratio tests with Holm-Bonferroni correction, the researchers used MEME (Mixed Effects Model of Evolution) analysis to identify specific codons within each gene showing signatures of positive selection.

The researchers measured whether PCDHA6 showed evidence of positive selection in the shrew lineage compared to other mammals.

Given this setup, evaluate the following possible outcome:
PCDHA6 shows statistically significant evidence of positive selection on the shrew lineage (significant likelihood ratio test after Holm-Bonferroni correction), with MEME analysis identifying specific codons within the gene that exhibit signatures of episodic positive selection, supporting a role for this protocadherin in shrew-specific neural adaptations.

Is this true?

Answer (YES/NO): YES